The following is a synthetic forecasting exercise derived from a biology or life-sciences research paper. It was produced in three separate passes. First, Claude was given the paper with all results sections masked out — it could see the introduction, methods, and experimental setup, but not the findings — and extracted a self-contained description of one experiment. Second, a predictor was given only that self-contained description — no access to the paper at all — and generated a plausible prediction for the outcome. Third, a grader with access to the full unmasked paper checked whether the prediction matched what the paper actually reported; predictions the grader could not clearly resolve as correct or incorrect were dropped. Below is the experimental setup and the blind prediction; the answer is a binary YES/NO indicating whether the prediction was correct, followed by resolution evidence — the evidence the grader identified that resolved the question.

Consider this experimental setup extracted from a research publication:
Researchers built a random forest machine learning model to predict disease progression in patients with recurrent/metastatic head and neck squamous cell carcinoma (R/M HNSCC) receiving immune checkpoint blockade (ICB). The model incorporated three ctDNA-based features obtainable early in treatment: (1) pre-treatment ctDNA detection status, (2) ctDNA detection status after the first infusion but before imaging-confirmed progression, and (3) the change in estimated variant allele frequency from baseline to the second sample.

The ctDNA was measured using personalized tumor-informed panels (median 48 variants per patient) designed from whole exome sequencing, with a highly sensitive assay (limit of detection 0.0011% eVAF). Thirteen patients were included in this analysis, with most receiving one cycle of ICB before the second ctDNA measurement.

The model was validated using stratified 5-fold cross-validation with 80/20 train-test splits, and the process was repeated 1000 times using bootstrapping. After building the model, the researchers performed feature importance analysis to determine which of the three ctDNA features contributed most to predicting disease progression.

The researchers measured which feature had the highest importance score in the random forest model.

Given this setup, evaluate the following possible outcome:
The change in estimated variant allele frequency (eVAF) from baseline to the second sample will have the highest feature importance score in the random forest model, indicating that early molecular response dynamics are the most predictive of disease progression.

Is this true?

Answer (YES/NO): YES